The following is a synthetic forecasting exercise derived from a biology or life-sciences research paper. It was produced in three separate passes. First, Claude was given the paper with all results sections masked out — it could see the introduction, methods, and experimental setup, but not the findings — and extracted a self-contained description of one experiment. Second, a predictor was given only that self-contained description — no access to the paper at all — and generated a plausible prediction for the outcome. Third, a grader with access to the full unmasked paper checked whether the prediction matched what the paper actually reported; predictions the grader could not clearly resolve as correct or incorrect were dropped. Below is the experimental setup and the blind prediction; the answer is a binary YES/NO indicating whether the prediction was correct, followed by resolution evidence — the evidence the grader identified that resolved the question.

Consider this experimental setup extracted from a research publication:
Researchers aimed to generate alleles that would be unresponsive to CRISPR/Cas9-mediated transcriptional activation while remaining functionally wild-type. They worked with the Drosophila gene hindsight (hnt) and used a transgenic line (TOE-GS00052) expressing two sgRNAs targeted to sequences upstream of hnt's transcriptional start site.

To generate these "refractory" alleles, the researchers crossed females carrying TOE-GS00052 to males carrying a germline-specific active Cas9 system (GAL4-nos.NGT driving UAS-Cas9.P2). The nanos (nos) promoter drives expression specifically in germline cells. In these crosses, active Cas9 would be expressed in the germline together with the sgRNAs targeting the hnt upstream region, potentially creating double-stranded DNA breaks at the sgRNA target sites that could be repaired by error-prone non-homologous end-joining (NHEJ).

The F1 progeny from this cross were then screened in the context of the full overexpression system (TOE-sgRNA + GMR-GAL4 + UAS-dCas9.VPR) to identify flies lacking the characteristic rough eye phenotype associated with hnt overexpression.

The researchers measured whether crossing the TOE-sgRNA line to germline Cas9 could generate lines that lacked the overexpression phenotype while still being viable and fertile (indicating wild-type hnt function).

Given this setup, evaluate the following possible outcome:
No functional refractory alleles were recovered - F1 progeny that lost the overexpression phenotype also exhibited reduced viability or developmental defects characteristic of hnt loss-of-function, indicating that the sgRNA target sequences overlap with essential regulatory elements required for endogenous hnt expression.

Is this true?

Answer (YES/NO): NO